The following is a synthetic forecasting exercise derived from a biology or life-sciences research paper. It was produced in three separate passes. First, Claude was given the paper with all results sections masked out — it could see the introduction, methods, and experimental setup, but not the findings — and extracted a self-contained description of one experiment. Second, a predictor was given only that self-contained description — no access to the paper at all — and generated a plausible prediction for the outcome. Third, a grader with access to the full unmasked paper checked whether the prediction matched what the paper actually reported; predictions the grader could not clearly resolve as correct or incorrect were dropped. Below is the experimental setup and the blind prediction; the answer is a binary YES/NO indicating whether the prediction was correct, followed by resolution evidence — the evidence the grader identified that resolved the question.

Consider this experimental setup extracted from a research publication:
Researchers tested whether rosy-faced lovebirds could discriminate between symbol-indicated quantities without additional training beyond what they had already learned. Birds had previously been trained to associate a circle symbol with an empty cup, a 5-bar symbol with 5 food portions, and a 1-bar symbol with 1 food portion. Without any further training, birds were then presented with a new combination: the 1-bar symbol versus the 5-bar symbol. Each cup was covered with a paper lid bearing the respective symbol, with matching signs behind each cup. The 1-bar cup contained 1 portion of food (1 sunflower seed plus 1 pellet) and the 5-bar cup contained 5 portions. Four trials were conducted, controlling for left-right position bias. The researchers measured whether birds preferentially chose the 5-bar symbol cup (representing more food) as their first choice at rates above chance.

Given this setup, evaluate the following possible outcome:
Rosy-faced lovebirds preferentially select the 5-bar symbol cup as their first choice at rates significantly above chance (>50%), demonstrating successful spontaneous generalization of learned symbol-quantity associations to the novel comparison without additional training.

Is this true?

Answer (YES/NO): YES